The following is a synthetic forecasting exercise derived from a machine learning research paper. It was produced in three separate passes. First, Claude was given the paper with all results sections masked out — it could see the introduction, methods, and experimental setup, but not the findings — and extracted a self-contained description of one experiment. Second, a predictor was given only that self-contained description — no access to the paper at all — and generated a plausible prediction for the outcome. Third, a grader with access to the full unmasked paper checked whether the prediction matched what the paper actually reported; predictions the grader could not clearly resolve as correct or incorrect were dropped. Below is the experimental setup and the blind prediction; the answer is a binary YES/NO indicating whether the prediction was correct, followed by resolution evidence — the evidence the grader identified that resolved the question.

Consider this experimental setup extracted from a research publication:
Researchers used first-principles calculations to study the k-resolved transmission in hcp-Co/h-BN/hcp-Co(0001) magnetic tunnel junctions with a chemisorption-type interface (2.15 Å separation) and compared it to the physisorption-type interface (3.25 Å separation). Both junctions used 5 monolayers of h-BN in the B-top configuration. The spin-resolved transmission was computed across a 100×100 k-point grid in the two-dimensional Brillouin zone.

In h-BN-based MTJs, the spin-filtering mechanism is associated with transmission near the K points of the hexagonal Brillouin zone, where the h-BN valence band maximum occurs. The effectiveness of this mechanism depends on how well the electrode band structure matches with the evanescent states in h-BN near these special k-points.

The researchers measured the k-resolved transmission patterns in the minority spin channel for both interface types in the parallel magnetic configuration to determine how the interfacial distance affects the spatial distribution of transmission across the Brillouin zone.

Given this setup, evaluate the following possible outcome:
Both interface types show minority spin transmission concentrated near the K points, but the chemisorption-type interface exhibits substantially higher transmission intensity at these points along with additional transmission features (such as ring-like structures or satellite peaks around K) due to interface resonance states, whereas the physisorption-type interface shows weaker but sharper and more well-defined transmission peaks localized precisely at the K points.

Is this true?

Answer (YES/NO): NO